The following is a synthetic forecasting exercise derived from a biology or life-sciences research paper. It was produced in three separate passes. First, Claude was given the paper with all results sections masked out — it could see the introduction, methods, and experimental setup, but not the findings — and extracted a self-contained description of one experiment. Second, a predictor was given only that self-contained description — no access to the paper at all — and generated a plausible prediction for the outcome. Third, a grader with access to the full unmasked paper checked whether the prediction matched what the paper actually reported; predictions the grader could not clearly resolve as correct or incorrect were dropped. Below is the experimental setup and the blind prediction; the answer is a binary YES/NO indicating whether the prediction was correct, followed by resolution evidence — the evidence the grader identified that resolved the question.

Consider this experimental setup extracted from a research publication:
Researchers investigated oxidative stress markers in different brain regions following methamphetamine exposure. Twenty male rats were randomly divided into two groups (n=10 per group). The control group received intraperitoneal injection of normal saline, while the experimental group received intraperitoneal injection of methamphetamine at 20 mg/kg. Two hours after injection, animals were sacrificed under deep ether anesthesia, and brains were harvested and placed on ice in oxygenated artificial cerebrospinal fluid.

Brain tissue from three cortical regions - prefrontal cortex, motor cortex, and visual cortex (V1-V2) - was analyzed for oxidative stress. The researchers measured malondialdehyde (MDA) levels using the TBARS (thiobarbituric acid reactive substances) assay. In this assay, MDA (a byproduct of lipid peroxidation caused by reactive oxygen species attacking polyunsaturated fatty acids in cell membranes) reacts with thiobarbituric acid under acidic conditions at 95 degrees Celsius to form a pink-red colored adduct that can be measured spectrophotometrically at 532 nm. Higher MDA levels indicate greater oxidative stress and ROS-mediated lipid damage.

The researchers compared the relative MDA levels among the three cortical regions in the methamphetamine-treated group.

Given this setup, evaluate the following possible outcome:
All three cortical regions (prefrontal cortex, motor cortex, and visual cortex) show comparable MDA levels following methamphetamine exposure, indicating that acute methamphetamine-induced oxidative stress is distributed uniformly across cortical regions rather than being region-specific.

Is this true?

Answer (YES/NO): NO